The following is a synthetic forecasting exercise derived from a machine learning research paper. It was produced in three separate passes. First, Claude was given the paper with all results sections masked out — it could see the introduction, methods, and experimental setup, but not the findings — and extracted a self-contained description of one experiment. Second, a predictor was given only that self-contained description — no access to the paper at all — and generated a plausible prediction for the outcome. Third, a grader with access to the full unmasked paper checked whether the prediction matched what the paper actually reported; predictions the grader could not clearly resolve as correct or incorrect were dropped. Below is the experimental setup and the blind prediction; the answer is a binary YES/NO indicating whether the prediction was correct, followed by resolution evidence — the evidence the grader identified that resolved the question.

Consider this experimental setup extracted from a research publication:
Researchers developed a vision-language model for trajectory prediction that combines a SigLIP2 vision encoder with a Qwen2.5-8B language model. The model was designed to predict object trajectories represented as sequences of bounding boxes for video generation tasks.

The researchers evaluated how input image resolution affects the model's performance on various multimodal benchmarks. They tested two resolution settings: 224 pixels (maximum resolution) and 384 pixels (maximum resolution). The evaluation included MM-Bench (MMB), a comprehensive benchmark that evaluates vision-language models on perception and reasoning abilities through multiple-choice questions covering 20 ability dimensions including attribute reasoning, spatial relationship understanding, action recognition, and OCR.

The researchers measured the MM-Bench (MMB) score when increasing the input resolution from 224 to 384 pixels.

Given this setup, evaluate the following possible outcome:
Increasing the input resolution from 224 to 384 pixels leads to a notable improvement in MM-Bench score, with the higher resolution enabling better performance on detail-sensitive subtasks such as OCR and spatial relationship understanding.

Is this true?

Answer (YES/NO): NO